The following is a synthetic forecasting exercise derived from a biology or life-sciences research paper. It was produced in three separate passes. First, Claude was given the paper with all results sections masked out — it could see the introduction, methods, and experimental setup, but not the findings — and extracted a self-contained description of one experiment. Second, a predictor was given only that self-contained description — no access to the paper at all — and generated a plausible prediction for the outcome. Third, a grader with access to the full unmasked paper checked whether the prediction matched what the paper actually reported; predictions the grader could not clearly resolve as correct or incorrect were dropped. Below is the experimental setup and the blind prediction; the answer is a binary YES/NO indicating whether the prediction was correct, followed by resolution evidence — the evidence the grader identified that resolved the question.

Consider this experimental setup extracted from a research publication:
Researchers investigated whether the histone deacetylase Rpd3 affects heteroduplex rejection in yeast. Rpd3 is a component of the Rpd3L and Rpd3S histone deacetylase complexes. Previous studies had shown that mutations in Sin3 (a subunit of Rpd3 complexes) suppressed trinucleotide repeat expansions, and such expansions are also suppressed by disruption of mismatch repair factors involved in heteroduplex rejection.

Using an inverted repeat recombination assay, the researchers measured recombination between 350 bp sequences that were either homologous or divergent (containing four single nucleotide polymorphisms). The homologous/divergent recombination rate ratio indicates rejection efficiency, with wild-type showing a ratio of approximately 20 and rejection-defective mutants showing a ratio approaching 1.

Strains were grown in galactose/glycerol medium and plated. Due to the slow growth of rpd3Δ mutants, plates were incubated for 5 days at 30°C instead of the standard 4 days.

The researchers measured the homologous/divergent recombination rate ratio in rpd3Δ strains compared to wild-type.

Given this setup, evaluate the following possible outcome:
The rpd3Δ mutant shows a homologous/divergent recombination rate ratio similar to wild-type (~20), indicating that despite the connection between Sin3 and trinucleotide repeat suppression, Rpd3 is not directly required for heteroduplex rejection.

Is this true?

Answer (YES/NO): NO